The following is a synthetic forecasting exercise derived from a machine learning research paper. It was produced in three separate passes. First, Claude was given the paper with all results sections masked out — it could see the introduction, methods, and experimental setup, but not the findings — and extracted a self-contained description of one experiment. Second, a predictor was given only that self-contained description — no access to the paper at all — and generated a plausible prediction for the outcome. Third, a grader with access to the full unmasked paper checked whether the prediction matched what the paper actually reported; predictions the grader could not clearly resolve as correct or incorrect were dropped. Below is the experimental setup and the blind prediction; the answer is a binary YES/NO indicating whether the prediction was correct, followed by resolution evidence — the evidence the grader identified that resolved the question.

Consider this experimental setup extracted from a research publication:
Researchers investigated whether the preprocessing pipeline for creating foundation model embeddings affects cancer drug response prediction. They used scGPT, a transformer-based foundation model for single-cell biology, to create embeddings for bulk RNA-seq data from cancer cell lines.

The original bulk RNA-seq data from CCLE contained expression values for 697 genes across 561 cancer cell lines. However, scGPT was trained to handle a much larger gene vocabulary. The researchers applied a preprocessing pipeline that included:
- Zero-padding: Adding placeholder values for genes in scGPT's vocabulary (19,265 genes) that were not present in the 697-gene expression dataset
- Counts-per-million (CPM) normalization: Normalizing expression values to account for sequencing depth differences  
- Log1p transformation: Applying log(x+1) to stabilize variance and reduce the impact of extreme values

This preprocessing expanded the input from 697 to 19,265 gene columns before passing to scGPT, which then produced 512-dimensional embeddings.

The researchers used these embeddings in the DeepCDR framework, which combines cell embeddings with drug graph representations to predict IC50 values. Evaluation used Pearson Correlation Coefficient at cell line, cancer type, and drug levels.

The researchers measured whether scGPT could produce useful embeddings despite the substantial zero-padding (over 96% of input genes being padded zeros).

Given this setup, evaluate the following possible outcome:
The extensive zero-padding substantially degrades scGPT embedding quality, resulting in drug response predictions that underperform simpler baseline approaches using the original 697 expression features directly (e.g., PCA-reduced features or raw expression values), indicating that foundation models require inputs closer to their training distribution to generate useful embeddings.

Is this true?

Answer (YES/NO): NO